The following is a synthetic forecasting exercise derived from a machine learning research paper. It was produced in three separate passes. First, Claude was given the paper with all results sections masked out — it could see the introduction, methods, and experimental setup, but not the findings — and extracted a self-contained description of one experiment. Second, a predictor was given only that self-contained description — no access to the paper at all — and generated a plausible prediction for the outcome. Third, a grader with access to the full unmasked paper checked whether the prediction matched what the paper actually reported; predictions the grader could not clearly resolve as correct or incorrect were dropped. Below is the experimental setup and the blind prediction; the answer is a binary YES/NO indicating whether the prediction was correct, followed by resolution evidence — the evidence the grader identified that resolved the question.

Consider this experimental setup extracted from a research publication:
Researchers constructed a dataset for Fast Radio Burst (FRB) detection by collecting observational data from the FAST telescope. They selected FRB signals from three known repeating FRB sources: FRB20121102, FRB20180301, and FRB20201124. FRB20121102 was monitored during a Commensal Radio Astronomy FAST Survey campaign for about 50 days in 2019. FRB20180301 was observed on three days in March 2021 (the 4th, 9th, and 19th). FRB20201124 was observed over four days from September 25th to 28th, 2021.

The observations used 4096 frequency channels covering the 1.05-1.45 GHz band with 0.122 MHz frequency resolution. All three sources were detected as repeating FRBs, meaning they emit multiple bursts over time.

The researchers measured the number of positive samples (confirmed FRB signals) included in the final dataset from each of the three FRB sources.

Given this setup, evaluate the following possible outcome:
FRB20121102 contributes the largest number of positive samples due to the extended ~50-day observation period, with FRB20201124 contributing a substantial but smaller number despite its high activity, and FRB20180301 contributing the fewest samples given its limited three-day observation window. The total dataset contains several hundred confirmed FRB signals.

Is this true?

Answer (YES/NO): YES